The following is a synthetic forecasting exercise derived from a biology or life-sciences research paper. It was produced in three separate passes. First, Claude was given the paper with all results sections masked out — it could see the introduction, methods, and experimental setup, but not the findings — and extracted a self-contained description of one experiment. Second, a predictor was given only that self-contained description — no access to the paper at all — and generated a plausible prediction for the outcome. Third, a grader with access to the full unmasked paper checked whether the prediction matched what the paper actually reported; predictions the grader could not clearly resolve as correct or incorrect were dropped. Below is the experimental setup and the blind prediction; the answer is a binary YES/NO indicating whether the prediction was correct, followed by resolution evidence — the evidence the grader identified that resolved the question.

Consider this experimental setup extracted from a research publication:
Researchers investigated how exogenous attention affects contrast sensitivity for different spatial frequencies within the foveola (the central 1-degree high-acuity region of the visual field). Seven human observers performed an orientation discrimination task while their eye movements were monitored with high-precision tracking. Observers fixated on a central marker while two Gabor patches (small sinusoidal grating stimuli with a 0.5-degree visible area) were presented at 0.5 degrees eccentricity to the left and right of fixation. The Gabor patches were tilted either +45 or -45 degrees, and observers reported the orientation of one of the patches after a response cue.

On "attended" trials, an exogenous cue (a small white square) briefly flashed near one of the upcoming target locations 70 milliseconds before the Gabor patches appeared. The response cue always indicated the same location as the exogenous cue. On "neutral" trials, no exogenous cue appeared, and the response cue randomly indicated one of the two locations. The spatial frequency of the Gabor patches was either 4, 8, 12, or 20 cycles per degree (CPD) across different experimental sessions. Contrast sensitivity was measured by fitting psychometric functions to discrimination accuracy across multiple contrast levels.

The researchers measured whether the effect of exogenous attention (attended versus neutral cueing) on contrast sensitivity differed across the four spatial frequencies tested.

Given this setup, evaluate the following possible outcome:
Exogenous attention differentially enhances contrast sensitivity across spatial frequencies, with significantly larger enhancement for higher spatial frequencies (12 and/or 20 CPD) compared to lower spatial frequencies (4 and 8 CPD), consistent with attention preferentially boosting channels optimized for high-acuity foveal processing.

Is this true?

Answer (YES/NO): NO